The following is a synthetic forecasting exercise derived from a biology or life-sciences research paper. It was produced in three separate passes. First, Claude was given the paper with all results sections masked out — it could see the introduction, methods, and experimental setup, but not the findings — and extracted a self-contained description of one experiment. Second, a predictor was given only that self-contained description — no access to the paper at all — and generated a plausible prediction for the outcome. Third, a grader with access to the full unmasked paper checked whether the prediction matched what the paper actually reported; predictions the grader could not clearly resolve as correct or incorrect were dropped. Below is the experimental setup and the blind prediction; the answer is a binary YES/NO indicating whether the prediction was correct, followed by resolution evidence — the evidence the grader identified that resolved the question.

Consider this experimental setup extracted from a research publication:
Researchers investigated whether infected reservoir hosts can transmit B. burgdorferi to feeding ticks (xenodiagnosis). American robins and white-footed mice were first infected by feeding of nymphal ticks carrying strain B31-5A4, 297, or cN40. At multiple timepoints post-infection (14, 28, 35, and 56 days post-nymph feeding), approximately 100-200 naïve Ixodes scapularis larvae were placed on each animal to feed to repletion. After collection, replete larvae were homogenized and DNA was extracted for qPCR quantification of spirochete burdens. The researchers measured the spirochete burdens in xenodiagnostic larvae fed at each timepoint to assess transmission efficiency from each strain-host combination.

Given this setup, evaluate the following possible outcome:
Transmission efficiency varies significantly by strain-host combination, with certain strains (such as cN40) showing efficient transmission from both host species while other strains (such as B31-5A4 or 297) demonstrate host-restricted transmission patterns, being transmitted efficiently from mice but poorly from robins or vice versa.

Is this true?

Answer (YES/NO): NO